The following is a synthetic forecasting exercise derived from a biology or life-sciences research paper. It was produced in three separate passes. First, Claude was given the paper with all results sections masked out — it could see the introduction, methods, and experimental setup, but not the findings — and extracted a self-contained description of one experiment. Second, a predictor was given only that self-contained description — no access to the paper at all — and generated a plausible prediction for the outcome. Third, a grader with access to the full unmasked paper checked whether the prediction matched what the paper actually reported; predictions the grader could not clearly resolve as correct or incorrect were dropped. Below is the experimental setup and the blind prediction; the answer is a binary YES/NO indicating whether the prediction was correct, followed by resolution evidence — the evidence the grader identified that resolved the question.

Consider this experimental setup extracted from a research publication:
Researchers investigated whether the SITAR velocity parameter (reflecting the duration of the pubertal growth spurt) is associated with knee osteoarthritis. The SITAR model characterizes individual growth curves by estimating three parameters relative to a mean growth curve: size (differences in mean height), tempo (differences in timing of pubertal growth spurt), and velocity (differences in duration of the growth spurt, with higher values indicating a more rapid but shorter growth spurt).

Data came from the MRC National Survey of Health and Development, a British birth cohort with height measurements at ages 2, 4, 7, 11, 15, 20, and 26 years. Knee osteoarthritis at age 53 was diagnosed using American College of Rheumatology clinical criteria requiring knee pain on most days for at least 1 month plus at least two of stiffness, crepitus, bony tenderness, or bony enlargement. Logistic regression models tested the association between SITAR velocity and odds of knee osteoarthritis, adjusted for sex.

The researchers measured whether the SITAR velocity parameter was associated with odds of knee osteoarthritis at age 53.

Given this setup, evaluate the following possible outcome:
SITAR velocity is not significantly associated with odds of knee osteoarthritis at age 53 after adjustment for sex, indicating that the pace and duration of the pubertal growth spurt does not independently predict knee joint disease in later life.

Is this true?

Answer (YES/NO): YES